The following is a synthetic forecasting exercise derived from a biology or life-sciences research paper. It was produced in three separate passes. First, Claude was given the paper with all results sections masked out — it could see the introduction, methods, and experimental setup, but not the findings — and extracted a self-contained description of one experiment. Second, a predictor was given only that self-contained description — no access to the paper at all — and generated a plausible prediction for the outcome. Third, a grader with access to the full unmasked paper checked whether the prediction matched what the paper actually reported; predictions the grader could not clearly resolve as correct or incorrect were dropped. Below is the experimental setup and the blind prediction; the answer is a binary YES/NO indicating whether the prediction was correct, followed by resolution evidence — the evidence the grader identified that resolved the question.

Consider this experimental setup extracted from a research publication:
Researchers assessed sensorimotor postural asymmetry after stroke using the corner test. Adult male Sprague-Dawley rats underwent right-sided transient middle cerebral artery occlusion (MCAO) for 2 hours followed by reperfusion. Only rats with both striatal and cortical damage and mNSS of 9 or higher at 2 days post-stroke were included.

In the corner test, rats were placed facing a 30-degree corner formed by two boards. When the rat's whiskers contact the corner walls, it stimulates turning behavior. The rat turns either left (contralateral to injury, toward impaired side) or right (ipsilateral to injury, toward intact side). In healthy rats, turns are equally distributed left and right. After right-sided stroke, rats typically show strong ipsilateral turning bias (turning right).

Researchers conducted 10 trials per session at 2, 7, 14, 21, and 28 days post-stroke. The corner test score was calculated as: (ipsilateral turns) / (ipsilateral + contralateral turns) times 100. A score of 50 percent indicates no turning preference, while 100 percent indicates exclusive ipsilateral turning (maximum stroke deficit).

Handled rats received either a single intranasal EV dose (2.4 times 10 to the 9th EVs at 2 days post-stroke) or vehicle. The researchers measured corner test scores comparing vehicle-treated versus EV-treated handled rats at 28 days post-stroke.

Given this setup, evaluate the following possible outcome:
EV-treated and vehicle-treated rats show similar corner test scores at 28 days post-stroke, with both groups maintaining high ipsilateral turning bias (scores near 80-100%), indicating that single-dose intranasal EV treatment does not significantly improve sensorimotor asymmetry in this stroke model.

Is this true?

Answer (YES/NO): YES